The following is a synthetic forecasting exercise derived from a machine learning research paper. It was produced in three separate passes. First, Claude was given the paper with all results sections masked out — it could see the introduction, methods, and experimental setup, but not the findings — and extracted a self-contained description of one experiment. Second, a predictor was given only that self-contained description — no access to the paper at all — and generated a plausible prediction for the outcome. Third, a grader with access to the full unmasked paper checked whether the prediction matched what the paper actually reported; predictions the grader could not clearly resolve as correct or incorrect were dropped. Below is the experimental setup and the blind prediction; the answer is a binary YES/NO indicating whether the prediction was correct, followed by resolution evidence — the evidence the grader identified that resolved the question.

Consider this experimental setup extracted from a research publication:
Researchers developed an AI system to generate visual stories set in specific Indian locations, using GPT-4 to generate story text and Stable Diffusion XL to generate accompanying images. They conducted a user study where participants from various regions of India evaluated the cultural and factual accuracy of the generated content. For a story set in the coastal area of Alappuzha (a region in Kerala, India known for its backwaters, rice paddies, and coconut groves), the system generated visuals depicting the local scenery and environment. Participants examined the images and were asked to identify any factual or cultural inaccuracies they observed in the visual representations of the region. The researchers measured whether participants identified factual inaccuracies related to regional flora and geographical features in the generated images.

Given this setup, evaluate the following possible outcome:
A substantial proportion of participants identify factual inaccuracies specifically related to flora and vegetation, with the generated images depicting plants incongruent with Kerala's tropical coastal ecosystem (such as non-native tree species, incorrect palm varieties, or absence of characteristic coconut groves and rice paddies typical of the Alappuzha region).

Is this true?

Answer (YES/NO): YES